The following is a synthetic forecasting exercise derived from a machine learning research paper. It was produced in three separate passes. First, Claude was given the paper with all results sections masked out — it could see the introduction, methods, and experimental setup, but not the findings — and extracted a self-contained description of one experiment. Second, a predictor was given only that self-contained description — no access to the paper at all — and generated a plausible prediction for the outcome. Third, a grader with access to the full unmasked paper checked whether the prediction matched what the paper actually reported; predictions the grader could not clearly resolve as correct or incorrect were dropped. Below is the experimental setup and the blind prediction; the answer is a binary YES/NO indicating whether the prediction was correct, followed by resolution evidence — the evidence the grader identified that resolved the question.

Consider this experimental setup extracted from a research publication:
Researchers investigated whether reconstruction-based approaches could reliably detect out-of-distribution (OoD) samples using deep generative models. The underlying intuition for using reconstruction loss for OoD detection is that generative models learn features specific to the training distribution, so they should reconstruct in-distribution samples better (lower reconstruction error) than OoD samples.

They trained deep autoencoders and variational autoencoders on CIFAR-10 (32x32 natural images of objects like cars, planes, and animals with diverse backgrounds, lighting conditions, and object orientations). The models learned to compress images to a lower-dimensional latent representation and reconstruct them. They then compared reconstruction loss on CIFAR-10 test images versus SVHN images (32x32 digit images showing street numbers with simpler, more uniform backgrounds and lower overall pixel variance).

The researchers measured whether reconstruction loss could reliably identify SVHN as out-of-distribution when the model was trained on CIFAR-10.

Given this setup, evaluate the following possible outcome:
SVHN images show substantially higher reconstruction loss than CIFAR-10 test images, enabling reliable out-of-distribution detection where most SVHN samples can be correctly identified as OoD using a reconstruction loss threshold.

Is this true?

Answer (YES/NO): NO